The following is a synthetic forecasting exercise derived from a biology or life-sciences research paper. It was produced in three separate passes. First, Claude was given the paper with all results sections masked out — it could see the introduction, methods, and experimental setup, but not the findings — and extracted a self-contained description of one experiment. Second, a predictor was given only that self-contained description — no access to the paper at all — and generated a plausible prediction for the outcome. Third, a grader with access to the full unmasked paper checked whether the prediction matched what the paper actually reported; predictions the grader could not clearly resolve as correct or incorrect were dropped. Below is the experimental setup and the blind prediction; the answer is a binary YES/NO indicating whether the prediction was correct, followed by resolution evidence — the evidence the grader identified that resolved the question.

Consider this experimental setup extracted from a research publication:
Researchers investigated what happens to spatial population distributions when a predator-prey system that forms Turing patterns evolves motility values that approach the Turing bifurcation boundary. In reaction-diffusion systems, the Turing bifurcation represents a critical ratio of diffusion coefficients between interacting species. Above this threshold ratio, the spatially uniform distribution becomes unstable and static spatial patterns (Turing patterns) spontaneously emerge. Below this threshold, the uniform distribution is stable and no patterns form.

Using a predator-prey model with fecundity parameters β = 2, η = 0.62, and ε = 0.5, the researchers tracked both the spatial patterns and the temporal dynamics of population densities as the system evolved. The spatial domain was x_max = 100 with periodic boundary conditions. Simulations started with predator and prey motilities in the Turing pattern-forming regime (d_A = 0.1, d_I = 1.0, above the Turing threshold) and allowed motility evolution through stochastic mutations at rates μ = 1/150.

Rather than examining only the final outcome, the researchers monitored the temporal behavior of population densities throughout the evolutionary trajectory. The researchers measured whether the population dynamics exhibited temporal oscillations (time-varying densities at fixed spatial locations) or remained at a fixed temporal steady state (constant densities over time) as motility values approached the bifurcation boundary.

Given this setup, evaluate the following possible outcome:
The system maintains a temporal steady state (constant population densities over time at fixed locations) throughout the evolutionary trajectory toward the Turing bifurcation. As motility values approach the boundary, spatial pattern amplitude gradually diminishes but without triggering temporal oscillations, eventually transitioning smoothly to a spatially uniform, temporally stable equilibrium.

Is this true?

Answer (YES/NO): NO